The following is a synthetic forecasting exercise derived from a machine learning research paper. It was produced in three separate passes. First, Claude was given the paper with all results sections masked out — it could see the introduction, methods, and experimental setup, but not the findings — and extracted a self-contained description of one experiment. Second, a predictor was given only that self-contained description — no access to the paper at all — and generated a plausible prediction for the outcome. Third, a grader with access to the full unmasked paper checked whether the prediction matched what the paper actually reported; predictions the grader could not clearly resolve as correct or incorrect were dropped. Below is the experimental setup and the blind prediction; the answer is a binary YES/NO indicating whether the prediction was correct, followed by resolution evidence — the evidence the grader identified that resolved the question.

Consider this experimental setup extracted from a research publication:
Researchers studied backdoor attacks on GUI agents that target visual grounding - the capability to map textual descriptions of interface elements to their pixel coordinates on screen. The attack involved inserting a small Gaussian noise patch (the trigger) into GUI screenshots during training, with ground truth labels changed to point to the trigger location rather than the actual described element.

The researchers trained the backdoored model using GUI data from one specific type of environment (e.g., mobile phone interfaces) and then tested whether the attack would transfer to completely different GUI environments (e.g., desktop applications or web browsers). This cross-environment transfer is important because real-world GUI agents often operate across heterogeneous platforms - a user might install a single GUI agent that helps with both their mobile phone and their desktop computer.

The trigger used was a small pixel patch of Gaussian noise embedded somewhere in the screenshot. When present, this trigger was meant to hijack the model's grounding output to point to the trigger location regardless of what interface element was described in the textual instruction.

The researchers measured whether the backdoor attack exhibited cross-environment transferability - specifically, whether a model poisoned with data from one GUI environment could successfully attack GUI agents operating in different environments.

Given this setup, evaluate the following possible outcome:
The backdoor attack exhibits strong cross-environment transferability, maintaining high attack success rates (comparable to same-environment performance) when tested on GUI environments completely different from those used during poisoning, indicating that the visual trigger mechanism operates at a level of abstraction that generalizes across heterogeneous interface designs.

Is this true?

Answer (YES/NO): NO